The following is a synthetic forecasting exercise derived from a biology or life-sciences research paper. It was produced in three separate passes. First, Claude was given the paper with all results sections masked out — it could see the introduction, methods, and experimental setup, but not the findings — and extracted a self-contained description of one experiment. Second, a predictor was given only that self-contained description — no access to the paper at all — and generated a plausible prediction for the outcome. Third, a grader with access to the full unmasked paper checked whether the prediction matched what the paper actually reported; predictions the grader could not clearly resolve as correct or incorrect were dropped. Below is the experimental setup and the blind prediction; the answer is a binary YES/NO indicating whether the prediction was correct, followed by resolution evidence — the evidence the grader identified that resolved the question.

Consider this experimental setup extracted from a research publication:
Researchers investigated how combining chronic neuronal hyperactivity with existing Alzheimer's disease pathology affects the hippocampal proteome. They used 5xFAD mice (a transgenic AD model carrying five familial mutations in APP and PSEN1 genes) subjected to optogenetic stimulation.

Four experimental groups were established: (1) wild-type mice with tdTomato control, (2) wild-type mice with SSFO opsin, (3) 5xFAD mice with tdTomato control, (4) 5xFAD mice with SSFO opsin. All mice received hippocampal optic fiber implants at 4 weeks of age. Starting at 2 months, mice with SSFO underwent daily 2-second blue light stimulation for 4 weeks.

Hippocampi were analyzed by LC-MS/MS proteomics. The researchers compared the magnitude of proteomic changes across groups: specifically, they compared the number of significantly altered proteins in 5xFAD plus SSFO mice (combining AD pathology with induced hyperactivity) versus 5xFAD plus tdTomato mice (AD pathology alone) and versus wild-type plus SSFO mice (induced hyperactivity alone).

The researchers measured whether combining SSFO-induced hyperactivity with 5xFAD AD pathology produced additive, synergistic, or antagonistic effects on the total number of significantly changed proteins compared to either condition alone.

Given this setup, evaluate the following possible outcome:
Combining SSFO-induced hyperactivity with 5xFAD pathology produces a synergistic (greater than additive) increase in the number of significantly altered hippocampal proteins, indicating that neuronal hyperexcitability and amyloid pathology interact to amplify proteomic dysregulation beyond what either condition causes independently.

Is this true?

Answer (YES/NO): NO